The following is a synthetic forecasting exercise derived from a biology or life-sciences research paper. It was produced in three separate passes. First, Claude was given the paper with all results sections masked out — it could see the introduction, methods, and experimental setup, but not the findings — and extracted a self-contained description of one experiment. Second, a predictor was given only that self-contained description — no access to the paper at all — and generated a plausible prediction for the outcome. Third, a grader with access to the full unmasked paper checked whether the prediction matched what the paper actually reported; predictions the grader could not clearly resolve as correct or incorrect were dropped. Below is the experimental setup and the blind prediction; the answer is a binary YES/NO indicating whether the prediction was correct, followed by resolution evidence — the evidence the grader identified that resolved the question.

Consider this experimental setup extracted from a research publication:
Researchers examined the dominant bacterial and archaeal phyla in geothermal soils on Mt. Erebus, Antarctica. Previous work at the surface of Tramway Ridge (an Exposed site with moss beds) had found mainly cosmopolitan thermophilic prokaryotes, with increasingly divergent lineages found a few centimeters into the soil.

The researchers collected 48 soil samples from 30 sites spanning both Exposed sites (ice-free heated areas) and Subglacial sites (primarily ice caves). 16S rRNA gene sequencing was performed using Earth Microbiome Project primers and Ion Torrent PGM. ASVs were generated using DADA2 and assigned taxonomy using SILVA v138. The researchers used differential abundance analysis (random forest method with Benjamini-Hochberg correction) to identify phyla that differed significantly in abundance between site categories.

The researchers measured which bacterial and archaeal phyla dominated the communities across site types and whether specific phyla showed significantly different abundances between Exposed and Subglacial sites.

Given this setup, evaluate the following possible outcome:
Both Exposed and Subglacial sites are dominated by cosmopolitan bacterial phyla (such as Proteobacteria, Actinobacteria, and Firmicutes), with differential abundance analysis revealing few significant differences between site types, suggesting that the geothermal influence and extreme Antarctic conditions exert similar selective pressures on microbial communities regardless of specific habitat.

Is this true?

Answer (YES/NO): NO